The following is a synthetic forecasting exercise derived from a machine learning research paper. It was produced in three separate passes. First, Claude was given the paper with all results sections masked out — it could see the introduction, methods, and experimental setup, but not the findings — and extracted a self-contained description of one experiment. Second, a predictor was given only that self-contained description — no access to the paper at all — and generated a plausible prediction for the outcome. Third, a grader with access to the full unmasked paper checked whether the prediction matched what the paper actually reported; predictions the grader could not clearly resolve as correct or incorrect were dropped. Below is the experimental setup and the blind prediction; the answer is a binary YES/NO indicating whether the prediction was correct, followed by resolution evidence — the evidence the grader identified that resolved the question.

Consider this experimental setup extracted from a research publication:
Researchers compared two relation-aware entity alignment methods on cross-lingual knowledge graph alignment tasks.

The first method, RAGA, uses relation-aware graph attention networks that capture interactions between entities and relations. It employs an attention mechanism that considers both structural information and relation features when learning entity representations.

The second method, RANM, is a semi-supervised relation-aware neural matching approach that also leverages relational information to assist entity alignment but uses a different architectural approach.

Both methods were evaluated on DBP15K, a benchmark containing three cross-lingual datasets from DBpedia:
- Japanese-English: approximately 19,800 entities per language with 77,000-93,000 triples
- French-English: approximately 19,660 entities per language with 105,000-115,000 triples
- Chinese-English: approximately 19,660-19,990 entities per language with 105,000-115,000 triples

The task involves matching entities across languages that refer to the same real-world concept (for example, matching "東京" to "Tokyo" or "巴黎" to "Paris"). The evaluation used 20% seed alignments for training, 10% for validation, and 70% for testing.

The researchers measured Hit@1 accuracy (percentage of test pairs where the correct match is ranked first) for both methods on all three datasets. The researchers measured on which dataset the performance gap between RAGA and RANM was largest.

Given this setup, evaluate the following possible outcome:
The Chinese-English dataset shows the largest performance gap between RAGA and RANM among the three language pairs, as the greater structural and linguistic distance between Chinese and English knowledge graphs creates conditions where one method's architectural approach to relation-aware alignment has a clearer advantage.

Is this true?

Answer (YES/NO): NO